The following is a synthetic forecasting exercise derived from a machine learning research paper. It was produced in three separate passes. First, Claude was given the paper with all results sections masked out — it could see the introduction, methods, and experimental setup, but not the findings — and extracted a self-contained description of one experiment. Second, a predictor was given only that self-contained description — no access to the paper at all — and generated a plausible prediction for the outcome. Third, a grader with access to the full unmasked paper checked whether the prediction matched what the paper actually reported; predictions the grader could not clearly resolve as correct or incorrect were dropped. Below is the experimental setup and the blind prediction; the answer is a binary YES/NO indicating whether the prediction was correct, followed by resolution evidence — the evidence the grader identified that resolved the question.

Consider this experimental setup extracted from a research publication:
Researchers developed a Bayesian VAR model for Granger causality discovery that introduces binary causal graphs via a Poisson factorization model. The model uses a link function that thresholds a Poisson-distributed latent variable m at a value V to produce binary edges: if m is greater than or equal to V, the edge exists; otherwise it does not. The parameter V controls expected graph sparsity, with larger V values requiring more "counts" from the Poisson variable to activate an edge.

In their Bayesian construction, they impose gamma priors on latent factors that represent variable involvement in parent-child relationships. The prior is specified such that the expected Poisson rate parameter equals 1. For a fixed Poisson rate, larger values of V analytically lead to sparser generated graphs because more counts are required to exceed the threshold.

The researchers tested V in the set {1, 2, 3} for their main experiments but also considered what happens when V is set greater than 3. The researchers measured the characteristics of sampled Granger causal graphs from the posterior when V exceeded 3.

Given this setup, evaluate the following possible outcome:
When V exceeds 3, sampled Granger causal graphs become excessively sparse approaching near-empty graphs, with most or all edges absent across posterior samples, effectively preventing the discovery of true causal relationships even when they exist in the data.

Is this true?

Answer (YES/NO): YES